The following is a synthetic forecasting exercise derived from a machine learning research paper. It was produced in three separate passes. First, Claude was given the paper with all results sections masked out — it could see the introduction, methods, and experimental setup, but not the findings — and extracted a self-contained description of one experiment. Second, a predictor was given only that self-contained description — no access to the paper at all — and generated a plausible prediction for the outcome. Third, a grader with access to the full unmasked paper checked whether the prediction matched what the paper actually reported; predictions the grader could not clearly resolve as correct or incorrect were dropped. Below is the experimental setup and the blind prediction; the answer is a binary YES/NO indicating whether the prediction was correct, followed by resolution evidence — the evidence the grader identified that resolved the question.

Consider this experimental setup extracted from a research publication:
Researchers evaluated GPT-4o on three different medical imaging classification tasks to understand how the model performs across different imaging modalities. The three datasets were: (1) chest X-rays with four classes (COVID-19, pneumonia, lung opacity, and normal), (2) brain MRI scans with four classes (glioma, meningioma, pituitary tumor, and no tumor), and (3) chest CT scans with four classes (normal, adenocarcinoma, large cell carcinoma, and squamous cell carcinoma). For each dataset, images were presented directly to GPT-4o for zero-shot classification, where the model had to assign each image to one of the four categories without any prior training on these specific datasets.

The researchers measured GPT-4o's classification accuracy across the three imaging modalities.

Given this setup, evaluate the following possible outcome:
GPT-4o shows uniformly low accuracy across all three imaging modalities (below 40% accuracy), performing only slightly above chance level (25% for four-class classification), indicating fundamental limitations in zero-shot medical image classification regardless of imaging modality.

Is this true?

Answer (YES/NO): NO